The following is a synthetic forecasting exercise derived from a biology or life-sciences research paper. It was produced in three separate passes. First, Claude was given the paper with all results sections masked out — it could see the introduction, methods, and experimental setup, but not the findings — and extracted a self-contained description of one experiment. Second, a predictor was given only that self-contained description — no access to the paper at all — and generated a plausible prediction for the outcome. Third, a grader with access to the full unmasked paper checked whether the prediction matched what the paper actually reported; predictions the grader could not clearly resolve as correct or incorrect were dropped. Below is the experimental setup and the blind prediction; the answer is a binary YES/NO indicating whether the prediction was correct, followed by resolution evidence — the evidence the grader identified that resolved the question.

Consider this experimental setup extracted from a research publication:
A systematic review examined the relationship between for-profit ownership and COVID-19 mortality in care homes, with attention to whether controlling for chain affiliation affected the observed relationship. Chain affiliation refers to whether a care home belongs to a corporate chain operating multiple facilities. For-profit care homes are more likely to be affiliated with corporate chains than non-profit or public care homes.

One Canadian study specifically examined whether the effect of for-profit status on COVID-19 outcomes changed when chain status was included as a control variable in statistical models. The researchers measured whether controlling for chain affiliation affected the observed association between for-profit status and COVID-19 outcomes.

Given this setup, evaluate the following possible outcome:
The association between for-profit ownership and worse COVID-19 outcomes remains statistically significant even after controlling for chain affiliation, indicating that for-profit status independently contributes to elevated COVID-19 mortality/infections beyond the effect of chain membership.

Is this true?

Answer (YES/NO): NO